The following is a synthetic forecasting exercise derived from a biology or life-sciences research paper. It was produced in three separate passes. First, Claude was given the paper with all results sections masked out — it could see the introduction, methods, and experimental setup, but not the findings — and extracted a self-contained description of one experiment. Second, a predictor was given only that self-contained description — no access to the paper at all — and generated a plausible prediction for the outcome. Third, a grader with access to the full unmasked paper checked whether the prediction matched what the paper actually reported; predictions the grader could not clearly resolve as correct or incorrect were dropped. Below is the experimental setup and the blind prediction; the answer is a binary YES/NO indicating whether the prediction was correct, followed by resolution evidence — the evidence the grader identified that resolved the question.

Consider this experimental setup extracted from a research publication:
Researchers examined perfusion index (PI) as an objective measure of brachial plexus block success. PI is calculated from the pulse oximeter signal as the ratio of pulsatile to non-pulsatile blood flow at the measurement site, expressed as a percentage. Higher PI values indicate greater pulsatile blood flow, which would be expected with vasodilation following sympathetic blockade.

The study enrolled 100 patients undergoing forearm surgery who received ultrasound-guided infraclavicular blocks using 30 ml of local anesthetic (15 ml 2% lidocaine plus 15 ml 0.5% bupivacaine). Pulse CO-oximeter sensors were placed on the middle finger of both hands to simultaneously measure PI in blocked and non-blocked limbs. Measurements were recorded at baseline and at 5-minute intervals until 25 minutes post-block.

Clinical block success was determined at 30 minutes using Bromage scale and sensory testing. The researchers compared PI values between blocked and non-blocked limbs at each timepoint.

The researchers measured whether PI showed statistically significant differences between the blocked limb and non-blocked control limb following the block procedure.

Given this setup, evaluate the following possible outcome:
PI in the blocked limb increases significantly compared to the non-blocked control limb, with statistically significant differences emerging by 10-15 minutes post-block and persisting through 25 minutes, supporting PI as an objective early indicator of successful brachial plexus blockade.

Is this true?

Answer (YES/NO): NO